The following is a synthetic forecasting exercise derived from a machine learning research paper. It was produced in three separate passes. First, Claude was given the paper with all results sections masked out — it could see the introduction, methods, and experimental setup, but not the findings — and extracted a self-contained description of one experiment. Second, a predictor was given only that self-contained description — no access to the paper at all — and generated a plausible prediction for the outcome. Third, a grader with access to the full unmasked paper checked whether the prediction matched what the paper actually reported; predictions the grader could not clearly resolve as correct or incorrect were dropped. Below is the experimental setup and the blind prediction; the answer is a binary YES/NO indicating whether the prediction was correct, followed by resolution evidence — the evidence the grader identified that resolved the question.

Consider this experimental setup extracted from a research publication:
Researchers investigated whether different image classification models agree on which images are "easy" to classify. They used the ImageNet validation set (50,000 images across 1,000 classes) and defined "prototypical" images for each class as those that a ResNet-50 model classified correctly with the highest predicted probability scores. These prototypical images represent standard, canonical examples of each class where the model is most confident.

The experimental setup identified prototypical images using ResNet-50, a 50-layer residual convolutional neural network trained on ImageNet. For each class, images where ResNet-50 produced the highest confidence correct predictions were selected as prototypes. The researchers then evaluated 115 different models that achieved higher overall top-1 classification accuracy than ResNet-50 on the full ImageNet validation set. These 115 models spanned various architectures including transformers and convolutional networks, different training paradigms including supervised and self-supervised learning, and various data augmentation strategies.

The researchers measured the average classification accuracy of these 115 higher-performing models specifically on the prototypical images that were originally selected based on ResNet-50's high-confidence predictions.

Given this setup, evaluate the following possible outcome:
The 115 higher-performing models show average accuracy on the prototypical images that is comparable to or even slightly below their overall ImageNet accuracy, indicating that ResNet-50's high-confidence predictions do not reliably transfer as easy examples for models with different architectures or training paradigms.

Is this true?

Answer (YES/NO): NO